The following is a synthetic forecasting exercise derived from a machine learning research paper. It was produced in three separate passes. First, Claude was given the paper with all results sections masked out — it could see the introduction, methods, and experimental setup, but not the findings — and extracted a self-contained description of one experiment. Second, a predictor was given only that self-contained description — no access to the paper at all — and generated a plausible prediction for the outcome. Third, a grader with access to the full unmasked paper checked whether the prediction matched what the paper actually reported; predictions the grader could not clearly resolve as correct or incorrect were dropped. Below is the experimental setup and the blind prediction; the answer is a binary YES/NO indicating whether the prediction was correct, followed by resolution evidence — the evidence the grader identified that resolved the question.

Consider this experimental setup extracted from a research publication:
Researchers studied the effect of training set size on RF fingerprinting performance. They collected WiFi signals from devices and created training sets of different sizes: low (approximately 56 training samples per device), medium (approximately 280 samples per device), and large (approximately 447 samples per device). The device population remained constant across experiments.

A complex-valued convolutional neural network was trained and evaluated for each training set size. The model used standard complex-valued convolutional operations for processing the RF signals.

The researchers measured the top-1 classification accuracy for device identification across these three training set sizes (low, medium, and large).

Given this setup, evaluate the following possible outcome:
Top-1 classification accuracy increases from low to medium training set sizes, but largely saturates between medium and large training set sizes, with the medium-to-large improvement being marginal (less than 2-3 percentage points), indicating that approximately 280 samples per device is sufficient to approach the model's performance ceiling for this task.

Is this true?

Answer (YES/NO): YES